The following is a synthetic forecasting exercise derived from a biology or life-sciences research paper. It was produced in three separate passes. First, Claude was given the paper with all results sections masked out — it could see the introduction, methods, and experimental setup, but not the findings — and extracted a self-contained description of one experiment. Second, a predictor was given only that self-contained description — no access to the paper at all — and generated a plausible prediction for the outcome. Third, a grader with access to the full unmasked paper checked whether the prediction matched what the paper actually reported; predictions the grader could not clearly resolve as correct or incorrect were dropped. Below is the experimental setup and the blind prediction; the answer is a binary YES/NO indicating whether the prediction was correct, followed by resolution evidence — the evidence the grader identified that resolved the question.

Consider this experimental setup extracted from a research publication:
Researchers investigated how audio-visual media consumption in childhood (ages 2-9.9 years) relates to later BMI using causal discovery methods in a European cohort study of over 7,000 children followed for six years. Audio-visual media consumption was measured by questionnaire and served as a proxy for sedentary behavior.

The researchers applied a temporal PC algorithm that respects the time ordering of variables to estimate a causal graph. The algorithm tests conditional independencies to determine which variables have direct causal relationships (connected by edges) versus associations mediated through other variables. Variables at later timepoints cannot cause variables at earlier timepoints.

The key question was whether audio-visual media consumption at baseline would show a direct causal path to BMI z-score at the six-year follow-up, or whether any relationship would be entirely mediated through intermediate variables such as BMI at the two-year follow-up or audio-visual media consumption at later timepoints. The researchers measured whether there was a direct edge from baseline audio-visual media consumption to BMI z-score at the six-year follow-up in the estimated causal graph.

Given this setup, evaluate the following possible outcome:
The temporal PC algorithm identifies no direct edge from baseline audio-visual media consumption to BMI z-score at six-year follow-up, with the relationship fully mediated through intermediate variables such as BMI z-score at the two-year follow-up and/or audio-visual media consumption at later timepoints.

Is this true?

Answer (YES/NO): YES